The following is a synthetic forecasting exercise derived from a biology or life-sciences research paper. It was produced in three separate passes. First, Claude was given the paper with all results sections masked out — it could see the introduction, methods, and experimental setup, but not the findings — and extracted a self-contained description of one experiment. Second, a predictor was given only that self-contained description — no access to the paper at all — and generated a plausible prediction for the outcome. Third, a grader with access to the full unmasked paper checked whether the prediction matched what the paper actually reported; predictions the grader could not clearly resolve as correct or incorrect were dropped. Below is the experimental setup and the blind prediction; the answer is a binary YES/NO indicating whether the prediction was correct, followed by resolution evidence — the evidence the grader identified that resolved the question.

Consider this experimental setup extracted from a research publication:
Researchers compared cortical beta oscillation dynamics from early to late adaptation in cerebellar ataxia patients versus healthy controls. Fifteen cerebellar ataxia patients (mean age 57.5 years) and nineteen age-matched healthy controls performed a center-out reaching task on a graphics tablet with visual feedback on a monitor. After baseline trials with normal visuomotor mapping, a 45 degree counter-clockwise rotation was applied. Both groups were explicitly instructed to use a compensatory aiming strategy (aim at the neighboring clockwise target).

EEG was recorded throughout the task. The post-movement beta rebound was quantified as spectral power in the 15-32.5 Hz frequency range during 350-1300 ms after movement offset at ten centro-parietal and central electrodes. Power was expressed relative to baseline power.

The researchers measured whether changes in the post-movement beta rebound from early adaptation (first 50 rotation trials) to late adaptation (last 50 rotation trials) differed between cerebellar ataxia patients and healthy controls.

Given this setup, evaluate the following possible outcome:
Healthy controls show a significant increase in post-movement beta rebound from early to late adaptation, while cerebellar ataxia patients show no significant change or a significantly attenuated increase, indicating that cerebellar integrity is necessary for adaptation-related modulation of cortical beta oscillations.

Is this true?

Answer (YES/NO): NO